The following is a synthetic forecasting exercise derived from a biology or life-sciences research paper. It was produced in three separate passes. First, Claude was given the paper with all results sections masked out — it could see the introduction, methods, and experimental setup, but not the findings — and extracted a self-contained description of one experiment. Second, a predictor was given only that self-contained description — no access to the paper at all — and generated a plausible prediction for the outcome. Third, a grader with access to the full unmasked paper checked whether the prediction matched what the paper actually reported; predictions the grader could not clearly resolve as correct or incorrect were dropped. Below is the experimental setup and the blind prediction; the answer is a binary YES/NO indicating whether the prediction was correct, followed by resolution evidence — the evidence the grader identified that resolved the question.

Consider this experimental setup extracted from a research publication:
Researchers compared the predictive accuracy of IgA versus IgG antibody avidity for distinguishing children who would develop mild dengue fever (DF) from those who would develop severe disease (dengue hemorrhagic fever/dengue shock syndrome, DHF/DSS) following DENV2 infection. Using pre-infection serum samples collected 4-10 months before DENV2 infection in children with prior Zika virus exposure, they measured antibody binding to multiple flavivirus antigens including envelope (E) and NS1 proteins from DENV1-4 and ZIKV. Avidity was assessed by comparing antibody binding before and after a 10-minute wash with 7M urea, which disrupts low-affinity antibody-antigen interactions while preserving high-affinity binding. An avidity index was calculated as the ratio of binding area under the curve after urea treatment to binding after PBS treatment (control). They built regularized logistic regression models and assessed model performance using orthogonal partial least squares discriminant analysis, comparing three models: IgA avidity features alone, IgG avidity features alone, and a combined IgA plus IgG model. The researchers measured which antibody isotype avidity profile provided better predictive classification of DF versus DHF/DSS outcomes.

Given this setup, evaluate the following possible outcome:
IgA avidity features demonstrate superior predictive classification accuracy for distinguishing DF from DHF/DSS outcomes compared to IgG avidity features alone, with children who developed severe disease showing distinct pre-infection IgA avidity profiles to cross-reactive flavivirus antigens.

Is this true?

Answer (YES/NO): YES